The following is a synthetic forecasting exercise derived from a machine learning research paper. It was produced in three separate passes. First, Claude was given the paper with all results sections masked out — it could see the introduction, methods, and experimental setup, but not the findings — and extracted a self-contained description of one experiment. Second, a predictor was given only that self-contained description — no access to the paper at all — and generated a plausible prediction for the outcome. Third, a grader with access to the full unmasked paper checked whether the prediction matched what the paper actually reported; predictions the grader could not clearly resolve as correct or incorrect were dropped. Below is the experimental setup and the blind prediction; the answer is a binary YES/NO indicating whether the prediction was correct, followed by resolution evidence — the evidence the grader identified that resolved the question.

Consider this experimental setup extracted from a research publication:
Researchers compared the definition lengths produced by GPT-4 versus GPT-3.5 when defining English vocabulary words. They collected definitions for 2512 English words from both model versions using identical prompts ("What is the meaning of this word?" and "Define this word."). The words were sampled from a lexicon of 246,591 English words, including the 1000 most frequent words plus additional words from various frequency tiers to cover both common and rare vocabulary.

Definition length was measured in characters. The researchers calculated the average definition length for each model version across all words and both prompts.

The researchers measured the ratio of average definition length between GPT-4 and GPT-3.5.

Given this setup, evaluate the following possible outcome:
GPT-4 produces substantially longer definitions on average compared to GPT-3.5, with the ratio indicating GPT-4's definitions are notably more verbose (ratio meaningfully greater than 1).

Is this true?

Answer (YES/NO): YES